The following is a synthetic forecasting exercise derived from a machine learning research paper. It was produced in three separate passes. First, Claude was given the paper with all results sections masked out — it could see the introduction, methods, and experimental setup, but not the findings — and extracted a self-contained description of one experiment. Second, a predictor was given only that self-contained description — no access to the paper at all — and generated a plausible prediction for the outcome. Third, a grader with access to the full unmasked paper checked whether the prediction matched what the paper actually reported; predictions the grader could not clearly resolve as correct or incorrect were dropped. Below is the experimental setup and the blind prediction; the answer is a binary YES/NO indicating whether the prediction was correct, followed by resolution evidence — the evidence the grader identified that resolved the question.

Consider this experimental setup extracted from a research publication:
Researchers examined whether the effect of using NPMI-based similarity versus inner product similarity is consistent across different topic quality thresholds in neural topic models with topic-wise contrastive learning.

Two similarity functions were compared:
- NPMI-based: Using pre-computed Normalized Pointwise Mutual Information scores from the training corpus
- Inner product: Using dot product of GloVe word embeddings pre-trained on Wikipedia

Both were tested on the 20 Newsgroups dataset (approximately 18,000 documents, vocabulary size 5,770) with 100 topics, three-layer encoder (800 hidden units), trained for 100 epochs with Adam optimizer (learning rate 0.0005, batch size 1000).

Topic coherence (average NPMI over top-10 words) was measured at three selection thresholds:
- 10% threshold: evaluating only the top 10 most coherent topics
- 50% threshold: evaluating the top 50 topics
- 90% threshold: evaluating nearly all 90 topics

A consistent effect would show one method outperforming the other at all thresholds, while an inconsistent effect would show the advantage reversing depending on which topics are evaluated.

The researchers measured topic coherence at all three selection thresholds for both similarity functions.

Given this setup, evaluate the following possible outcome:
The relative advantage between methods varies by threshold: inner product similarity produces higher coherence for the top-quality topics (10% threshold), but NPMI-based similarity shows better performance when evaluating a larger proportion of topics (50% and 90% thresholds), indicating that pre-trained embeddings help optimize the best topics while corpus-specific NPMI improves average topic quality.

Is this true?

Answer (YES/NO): NO